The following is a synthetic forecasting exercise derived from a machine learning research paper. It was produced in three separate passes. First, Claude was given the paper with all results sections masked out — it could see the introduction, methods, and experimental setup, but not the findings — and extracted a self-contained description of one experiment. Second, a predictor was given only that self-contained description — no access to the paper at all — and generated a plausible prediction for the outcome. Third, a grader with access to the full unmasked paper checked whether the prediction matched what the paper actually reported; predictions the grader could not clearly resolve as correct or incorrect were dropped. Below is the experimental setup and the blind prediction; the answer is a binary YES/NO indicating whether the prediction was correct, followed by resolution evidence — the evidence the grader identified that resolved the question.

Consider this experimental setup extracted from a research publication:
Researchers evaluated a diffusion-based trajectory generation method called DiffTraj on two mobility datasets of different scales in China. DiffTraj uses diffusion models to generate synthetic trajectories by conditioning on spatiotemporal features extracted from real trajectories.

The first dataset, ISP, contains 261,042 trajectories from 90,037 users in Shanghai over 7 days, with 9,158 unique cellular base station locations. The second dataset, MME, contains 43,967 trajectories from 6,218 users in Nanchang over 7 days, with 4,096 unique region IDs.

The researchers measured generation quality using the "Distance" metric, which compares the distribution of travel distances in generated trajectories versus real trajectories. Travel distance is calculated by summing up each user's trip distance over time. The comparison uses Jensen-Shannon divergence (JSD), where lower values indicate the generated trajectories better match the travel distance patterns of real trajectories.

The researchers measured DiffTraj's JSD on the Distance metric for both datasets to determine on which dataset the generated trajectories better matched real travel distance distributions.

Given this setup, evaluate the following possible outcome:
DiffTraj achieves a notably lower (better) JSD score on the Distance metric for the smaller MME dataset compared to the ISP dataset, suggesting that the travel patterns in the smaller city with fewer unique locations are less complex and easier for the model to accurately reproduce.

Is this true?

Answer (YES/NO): YES